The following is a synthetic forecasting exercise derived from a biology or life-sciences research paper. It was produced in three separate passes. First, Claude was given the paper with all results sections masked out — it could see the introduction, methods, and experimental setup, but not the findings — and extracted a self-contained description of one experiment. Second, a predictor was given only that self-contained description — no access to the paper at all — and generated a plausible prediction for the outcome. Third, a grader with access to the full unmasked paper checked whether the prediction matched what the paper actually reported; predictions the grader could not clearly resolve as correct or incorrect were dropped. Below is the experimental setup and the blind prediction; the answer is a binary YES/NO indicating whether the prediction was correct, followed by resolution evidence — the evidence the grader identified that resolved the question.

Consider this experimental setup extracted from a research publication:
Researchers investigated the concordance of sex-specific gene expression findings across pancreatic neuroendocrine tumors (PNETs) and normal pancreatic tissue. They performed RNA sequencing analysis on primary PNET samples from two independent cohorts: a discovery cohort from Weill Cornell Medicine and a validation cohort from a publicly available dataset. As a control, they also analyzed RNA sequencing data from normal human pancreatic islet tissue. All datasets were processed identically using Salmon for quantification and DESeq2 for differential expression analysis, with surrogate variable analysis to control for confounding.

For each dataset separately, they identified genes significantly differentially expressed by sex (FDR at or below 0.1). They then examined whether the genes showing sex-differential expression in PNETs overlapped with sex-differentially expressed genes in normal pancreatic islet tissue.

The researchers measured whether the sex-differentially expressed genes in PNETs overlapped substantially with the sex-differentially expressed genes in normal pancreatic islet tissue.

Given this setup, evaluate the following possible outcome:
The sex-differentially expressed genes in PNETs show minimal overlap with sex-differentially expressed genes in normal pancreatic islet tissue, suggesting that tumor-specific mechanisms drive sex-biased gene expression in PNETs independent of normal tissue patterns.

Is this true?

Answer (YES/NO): YES